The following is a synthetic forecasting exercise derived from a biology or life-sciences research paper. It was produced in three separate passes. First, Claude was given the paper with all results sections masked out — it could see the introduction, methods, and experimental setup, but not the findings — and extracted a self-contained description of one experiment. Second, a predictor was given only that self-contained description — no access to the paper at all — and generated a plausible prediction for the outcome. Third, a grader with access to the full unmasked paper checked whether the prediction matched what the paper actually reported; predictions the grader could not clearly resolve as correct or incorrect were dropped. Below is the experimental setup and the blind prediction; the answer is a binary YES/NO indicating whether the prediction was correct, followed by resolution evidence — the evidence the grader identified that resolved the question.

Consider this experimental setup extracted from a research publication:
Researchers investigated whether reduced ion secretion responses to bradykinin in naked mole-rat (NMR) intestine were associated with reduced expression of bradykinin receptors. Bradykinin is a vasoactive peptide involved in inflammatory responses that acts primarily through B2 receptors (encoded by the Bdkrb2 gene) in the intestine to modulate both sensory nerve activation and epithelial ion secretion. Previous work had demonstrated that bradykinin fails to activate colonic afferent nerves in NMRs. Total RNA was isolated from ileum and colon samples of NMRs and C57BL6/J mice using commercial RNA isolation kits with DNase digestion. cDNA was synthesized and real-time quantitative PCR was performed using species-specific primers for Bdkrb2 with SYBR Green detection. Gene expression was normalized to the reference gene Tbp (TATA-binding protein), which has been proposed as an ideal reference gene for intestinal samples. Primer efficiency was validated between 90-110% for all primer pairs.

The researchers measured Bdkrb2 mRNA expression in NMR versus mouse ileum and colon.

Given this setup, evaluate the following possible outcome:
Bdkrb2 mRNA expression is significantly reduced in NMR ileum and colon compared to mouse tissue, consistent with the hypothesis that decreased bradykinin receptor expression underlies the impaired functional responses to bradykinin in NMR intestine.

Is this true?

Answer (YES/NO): NO